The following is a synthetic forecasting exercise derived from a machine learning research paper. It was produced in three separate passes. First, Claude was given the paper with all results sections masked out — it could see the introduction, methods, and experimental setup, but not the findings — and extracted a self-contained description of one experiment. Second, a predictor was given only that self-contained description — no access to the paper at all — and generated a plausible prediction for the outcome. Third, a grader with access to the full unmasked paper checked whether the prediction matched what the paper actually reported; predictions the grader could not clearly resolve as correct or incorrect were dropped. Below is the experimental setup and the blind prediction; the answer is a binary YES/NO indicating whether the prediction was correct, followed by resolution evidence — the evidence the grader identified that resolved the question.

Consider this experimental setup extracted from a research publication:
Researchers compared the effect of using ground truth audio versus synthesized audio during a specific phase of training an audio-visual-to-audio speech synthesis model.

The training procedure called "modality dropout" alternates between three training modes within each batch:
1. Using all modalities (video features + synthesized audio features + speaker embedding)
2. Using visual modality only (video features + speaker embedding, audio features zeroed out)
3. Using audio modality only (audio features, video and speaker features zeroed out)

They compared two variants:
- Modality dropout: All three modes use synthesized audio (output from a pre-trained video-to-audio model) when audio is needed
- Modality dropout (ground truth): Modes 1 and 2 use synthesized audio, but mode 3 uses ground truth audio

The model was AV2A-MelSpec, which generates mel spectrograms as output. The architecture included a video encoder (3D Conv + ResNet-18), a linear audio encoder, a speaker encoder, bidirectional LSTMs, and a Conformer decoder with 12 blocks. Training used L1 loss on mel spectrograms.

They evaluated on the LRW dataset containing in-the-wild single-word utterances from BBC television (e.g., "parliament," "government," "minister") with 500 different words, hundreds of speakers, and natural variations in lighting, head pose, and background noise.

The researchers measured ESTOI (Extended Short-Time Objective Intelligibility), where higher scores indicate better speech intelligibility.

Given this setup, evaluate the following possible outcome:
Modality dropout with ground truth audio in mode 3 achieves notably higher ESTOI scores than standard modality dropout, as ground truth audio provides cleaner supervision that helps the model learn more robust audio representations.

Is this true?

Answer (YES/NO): NO